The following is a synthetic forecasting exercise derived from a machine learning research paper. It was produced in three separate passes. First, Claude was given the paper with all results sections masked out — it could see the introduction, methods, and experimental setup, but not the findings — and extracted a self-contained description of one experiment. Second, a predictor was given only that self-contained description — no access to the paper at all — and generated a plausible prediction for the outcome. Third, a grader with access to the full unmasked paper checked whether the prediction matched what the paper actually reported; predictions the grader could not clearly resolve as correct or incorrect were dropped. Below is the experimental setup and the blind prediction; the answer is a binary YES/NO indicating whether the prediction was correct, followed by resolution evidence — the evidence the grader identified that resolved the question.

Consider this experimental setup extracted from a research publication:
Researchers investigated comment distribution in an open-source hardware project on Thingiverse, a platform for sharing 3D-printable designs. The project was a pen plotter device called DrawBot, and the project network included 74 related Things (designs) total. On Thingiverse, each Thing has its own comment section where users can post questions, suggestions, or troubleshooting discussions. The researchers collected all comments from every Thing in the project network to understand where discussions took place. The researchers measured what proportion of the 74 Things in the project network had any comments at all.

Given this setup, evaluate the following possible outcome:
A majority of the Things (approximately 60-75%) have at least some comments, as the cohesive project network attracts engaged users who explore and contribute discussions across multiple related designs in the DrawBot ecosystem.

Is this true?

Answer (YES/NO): NO